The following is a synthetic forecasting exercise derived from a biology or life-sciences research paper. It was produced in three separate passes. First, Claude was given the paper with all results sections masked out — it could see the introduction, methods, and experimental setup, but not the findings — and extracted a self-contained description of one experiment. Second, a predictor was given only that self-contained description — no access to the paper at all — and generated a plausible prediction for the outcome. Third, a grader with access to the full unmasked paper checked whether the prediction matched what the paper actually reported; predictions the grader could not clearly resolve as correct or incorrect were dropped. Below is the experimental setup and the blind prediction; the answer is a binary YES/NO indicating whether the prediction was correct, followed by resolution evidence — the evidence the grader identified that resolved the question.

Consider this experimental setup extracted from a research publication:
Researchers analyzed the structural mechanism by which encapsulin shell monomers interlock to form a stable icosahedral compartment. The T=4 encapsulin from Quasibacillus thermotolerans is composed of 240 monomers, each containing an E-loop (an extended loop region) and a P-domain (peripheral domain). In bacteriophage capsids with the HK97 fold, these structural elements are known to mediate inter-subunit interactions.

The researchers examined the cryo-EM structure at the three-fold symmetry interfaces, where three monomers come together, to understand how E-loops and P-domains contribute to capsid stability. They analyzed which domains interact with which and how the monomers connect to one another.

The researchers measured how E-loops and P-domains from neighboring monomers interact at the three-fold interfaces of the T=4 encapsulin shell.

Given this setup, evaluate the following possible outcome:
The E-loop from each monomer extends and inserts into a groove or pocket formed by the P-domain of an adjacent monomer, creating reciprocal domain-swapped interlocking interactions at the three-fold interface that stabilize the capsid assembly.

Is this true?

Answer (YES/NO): NO